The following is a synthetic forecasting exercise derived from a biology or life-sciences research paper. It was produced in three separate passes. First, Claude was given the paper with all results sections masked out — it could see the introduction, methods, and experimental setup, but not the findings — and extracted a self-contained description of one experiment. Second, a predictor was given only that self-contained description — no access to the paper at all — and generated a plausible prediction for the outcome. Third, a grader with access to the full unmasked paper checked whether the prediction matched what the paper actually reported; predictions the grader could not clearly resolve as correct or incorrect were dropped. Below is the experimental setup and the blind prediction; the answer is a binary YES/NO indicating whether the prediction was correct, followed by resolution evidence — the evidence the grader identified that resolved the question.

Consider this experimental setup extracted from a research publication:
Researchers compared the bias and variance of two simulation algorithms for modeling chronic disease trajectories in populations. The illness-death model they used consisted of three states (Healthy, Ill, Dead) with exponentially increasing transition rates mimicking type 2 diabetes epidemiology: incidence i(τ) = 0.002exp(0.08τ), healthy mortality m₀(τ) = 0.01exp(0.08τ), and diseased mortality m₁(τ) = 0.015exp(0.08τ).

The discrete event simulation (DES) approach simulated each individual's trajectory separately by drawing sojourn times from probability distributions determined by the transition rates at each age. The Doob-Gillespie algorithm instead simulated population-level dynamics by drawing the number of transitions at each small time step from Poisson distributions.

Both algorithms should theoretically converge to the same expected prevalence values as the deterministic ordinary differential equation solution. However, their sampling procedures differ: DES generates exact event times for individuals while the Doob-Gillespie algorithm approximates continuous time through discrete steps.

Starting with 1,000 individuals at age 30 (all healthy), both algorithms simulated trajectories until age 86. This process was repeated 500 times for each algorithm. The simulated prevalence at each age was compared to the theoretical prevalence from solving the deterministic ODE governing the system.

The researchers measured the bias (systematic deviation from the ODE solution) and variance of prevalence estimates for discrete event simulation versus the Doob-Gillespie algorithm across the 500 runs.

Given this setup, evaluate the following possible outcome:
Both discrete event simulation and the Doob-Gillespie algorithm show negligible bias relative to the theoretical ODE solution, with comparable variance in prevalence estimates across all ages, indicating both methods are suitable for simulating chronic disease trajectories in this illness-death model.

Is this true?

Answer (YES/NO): YES